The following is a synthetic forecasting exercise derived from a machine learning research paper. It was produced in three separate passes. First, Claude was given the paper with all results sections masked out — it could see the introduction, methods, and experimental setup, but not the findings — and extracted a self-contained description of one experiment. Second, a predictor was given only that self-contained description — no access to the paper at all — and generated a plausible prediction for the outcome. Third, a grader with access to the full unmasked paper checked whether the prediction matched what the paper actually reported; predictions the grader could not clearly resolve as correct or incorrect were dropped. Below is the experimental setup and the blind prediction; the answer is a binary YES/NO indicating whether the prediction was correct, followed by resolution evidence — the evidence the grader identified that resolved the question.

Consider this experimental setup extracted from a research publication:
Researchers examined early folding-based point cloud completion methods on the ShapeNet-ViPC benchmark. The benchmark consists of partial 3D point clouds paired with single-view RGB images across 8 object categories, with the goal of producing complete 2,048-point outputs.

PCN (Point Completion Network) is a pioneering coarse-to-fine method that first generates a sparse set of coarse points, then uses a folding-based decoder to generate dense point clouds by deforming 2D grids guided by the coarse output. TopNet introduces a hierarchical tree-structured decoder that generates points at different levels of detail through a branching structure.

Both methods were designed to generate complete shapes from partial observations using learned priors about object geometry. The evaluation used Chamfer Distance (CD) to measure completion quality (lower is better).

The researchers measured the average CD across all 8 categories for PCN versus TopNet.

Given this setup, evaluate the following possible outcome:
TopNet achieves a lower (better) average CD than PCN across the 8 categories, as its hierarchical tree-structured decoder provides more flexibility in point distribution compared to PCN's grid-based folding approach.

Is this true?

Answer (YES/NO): YES